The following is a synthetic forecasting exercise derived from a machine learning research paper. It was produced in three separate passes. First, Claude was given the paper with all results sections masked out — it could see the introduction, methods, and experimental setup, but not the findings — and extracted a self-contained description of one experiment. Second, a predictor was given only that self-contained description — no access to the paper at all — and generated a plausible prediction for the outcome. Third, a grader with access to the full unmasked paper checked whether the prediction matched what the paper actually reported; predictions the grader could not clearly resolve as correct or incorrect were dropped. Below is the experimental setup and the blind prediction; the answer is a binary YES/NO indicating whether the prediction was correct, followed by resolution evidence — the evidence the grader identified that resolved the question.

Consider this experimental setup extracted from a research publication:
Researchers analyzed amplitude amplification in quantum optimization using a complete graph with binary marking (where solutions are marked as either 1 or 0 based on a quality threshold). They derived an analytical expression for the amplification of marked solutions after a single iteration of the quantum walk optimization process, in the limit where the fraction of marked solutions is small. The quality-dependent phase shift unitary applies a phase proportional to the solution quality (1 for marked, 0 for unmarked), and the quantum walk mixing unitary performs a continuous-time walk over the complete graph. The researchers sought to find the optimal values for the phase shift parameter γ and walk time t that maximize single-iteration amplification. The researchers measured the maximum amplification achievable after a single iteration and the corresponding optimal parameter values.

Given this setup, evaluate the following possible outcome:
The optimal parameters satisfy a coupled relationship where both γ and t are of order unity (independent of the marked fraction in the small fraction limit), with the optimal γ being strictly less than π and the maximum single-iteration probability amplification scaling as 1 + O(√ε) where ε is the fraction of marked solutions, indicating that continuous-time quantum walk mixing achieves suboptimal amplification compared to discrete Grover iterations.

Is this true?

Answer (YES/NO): NO